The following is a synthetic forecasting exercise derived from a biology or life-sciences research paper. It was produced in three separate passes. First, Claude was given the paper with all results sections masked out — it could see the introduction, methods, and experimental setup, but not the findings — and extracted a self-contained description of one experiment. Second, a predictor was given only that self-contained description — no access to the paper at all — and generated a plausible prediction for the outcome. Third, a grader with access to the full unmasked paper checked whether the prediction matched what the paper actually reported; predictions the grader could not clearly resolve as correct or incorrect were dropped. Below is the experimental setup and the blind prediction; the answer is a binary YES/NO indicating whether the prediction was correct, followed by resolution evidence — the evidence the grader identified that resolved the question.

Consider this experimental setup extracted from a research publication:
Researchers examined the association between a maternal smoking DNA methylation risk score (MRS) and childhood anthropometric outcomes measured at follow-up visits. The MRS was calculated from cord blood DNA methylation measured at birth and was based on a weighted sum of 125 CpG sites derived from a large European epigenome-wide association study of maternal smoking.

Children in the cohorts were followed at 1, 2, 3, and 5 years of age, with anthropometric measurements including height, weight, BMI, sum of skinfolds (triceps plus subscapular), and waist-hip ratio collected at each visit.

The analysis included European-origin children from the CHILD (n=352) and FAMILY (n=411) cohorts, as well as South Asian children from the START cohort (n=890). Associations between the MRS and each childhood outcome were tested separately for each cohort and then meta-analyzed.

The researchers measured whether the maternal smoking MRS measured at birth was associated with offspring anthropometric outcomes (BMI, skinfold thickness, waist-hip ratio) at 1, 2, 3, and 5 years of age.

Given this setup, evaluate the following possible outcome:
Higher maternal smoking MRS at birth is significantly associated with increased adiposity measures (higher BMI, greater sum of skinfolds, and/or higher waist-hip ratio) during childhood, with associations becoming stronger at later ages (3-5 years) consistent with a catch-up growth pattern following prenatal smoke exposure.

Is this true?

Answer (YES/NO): NO